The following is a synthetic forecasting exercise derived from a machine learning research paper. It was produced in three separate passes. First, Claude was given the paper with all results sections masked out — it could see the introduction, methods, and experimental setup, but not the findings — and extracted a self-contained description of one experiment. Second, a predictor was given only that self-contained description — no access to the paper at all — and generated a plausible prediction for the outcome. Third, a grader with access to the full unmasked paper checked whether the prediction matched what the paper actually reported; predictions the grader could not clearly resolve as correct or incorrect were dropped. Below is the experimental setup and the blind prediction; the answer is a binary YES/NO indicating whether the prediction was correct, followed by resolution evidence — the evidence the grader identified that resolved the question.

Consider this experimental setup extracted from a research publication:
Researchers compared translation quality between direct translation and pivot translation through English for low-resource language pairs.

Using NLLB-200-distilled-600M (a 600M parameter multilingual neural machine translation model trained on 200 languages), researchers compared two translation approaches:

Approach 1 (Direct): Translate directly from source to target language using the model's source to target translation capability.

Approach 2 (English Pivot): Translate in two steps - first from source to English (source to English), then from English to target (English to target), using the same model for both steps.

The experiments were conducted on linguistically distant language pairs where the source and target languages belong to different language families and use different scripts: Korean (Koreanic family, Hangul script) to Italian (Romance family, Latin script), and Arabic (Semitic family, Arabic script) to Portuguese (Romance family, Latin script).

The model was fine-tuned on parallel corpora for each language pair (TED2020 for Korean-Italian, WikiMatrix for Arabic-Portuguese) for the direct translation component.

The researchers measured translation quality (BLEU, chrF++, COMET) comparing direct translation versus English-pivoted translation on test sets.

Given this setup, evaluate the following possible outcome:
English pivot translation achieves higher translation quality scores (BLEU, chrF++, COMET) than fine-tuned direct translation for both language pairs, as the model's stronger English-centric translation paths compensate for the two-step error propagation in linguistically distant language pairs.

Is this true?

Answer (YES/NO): NO